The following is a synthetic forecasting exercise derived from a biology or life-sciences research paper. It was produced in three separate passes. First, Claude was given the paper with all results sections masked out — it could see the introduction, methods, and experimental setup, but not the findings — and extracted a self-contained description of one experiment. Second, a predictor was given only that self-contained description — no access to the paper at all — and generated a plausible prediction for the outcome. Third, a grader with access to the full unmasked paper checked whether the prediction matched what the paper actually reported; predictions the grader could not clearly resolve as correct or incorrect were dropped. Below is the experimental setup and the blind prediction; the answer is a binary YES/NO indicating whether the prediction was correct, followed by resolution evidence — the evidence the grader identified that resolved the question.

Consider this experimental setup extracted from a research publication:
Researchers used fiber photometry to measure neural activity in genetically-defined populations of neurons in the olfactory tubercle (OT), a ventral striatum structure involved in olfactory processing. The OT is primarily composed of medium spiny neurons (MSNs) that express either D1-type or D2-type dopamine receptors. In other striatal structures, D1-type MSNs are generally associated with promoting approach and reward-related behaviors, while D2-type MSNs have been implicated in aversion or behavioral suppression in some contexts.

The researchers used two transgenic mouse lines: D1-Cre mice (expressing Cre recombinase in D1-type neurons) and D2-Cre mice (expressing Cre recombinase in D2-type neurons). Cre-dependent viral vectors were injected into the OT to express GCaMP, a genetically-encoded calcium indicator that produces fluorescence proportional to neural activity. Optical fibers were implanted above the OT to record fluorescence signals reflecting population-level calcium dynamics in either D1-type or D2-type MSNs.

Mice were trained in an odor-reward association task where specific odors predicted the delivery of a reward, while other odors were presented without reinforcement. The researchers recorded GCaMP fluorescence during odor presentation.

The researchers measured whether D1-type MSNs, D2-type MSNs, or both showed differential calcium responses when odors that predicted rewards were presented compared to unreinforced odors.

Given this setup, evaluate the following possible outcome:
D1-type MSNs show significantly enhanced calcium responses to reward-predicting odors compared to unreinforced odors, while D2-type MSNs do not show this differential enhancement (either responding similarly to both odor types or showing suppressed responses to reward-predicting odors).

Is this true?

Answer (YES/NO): YES